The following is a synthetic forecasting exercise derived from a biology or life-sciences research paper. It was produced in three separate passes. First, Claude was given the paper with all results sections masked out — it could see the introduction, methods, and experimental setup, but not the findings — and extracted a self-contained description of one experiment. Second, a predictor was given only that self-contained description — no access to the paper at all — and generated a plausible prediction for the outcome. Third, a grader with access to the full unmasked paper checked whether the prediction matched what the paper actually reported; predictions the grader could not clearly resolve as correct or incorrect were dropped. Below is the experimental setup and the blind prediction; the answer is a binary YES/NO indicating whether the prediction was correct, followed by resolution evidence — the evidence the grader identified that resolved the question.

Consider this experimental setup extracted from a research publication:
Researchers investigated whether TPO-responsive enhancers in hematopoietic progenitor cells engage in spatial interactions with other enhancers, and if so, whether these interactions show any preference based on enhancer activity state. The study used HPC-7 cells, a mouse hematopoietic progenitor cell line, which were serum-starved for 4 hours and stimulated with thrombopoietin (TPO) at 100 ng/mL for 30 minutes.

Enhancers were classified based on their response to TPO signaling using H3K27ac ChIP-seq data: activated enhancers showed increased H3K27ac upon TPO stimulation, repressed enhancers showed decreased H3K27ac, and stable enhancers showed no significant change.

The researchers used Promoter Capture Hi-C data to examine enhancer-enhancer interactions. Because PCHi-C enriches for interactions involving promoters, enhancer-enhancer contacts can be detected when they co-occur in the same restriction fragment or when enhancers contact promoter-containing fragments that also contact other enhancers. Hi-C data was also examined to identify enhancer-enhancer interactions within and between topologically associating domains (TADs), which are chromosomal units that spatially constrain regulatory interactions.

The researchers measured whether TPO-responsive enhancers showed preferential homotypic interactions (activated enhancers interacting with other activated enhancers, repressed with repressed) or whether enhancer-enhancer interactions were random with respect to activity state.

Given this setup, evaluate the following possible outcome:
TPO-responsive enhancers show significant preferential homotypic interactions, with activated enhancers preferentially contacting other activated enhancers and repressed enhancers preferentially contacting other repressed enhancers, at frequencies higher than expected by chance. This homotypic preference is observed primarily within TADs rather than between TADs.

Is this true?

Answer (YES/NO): NO